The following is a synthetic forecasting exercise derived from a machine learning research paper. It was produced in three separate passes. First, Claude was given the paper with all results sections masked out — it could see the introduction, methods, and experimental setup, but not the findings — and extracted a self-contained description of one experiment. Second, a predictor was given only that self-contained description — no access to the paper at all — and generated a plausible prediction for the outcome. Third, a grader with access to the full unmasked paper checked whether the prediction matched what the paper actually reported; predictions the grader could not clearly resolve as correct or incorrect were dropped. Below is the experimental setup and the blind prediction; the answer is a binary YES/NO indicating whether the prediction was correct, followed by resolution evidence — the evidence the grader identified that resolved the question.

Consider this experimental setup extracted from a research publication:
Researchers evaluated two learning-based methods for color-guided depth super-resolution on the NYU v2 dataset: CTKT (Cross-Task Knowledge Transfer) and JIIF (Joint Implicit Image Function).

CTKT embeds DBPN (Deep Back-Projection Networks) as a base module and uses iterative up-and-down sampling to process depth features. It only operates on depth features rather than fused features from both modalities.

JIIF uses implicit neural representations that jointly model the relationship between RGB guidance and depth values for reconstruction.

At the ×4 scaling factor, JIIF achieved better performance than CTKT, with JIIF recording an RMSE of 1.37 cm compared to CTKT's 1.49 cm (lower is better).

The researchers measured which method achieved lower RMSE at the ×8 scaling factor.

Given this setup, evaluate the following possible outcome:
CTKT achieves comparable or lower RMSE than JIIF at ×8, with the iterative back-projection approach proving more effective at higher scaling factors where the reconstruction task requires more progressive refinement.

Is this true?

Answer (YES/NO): YES